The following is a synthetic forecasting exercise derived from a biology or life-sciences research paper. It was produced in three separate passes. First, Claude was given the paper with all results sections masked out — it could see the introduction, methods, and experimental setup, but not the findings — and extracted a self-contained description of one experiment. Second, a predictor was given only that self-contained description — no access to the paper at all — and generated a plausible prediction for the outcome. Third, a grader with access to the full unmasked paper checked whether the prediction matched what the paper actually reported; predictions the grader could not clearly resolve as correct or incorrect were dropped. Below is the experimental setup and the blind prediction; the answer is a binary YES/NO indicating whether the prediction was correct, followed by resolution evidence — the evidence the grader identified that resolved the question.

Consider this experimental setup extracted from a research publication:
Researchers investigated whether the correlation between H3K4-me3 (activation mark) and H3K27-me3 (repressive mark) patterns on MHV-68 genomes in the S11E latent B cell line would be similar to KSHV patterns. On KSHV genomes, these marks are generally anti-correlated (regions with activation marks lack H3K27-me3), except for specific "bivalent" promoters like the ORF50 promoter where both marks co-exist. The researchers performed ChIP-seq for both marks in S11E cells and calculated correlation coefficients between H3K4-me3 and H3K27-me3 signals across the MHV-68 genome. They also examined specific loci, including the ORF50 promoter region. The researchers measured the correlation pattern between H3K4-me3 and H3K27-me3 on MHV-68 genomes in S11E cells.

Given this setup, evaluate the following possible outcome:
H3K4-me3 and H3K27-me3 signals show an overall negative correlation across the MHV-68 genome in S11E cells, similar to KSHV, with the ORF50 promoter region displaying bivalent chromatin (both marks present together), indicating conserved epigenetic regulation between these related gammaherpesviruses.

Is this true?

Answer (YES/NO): NO